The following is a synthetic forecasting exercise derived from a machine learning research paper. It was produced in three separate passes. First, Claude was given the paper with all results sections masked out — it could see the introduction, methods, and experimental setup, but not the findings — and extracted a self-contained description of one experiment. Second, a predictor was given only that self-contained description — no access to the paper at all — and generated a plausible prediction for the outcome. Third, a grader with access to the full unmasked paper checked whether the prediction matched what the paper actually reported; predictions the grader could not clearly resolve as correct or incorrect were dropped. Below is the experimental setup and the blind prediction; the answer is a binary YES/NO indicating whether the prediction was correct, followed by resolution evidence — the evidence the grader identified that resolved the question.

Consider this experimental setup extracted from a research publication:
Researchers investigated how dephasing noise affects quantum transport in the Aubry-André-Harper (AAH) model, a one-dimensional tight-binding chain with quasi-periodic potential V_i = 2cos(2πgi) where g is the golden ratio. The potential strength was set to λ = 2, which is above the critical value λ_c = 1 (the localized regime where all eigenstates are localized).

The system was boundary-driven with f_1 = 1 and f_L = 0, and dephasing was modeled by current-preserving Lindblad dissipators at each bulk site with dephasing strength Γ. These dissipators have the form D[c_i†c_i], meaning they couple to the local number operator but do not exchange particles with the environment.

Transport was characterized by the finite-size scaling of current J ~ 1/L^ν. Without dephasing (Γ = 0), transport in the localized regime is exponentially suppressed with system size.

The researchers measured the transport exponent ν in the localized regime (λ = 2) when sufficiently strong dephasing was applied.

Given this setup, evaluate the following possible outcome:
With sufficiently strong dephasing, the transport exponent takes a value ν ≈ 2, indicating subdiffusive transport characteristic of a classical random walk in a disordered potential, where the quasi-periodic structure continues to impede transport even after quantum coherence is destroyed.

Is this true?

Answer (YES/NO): NO